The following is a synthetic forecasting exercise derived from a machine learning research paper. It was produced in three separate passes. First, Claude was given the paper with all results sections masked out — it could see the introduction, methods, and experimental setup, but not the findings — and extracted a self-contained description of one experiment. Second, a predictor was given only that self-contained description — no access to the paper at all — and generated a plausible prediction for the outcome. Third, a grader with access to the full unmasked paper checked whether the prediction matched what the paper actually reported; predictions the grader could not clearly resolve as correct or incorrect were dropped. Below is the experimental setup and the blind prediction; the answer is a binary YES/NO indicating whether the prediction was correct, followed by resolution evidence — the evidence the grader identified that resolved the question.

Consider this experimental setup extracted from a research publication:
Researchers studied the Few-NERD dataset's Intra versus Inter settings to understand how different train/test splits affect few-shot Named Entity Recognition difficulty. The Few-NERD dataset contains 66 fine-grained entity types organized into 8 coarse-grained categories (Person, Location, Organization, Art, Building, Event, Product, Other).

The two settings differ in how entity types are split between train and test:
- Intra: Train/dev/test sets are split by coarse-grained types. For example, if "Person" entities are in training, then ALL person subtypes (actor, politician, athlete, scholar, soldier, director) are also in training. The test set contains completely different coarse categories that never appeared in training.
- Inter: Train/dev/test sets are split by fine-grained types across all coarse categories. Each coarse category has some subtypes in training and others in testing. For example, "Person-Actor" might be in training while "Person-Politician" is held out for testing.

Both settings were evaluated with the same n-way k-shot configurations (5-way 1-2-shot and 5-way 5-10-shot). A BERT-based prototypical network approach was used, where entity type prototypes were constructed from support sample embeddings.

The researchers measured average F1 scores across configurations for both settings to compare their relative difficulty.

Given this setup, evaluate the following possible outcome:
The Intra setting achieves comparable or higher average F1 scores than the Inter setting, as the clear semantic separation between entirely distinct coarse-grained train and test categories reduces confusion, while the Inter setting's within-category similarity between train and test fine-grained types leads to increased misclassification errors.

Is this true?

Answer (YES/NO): NO